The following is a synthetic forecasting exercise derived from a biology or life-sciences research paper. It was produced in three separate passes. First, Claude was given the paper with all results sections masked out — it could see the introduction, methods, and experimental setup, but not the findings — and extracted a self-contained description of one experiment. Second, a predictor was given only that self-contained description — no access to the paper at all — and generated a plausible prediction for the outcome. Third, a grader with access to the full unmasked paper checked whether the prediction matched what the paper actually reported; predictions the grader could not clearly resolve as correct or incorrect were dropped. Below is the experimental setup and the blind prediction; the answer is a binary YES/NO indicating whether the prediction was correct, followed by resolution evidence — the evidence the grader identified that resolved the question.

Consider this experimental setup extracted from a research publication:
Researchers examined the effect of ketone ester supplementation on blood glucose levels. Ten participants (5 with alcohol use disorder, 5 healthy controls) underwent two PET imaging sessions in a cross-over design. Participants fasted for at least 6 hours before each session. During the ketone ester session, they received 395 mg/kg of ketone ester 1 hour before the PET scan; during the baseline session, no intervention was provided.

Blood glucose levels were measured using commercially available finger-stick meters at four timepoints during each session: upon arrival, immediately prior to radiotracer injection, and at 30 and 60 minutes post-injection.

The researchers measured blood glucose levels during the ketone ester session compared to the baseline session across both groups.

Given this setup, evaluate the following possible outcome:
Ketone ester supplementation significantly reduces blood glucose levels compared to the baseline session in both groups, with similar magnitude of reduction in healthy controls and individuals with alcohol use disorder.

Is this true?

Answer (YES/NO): YES